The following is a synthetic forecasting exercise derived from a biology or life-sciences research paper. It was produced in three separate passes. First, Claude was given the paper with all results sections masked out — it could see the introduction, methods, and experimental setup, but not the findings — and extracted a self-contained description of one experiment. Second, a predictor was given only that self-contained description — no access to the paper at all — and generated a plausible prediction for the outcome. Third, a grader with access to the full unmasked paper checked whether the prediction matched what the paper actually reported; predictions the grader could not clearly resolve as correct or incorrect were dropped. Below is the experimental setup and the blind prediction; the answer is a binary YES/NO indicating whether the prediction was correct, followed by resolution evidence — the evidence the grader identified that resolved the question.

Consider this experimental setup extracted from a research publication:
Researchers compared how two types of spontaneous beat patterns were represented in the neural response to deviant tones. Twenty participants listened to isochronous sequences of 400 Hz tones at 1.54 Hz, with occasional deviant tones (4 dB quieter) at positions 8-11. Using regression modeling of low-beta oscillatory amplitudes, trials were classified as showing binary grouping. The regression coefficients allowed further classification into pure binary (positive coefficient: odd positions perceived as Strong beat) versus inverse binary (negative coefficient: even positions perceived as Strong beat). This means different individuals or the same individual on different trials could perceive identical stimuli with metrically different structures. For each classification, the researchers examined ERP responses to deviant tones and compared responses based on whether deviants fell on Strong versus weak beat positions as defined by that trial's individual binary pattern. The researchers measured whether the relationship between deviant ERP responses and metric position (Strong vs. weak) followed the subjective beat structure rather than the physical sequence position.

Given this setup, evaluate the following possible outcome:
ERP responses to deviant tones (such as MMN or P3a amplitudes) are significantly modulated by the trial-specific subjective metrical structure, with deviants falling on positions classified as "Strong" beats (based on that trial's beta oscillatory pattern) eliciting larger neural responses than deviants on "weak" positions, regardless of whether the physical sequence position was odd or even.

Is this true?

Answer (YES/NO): YES